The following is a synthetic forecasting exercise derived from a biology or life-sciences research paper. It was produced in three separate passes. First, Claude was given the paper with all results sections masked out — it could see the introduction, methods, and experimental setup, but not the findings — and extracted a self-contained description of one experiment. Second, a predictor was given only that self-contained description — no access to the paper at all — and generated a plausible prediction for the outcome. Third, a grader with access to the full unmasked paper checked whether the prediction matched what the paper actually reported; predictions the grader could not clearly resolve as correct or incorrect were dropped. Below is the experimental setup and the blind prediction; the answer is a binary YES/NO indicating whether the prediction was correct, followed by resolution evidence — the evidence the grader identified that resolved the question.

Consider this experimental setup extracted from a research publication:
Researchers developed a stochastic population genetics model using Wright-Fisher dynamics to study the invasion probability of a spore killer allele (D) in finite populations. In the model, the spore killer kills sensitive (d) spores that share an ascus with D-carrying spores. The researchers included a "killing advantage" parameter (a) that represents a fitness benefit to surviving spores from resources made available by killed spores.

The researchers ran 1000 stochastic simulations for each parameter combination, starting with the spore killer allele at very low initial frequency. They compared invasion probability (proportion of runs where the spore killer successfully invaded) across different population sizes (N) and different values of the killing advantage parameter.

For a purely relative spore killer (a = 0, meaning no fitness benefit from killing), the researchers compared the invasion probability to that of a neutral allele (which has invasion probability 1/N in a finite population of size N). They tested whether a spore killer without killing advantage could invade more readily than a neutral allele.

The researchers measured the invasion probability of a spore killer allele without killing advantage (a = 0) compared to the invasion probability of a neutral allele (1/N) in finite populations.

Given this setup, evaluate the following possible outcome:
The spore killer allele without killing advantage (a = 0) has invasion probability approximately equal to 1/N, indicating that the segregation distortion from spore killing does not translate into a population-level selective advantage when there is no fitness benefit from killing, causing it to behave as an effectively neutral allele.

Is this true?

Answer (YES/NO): NO